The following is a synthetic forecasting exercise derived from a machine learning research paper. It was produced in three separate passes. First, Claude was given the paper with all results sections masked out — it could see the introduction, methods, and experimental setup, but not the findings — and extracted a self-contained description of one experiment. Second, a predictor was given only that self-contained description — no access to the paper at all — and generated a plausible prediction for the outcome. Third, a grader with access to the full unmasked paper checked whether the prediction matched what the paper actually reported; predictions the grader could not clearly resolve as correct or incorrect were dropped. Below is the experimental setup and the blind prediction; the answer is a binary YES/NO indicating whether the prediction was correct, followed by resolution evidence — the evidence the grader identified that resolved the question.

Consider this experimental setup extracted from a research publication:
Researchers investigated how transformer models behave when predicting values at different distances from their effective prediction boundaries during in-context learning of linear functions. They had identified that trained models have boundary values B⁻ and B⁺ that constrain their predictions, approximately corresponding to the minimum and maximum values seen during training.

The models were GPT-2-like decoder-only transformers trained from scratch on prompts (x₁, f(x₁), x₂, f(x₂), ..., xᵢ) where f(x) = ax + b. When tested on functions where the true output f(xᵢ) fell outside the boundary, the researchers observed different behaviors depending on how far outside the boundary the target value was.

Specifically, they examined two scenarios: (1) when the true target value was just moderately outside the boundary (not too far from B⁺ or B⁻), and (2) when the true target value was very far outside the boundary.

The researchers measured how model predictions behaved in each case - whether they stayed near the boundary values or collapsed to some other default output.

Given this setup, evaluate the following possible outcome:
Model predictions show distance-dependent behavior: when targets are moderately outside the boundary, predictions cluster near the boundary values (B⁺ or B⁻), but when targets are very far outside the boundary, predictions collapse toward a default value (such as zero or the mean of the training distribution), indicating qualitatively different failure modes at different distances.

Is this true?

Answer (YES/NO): NO